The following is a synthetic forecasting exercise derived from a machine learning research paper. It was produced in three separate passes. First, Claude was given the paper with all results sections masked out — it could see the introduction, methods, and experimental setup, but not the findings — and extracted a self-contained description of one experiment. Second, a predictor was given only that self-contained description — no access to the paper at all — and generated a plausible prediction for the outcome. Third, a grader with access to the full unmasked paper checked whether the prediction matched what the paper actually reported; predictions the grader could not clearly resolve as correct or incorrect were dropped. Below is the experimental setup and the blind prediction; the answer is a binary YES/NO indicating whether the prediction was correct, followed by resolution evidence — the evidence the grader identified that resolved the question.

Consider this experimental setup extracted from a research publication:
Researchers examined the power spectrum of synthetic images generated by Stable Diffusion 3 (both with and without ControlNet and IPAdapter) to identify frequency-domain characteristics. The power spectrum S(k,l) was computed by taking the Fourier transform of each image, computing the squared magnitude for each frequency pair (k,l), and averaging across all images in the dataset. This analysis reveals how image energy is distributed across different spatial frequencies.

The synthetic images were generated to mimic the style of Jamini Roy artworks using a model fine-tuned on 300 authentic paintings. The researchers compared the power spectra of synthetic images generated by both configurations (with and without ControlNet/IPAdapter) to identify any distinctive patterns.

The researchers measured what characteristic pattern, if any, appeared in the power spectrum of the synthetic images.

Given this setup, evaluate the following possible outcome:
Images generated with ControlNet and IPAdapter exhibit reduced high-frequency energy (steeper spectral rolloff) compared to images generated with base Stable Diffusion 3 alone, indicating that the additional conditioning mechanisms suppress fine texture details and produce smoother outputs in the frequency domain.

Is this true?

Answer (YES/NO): NO